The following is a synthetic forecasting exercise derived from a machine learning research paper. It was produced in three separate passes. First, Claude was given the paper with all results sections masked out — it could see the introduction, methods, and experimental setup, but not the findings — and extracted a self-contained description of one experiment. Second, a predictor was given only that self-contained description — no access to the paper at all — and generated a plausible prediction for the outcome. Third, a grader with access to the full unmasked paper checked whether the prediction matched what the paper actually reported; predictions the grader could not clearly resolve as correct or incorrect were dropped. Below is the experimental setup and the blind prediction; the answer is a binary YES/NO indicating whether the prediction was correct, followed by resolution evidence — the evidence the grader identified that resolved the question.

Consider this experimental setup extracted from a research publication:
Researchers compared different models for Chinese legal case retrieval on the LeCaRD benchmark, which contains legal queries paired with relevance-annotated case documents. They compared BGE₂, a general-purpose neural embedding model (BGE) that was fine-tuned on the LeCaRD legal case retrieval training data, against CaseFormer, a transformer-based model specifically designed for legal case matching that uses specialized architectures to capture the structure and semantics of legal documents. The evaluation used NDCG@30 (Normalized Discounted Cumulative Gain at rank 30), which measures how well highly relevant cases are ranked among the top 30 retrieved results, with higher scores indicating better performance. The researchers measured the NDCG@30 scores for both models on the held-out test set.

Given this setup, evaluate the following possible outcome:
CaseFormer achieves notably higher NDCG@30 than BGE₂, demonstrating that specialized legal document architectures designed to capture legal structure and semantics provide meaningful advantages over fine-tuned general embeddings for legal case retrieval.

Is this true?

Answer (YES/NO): YES